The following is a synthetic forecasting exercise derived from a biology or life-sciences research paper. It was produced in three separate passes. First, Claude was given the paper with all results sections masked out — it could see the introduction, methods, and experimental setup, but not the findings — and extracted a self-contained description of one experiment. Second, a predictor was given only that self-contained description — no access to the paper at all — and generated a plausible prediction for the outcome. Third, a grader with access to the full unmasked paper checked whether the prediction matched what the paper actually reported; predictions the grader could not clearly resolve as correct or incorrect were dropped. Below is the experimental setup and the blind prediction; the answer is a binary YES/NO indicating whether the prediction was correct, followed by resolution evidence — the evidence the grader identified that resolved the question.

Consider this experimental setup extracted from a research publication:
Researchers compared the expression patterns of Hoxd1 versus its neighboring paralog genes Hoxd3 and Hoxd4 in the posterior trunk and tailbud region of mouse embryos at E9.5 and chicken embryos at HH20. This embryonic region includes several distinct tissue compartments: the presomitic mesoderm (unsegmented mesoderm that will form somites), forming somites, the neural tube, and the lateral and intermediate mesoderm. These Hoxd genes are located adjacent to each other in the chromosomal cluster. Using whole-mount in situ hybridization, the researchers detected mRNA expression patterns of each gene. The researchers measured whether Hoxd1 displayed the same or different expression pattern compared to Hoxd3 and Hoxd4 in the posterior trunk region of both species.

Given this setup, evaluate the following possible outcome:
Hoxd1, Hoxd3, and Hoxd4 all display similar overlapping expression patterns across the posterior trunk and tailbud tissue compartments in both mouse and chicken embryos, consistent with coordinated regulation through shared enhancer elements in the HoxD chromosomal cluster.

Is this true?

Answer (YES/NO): NO